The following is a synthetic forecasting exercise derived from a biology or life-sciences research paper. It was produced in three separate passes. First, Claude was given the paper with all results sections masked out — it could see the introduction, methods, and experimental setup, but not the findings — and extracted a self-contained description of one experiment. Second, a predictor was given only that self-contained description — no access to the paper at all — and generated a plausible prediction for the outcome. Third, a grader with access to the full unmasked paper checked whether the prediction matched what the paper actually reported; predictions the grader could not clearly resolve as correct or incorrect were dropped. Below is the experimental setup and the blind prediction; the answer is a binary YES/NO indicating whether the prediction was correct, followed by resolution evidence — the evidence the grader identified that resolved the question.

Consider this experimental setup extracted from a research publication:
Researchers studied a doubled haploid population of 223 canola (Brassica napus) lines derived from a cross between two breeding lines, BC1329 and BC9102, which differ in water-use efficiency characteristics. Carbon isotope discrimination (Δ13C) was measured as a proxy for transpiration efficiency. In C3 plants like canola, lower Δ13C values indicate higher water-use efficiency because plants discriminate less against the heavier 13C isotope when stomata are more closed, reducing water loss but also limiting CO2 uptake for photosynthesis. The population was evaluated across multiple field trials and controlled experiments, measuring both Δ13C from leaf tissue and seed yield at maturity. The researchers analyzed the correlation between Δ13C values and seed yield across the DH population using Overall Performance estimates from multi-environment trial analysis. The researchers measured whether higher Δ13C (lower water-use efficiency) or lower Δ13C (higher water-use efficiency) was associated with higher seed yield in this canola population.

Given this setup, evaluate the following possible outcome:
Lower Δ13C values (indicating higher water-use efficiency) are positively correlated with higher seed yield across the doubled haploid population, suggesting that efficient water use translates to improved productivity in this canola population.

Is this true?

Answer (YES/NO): NO